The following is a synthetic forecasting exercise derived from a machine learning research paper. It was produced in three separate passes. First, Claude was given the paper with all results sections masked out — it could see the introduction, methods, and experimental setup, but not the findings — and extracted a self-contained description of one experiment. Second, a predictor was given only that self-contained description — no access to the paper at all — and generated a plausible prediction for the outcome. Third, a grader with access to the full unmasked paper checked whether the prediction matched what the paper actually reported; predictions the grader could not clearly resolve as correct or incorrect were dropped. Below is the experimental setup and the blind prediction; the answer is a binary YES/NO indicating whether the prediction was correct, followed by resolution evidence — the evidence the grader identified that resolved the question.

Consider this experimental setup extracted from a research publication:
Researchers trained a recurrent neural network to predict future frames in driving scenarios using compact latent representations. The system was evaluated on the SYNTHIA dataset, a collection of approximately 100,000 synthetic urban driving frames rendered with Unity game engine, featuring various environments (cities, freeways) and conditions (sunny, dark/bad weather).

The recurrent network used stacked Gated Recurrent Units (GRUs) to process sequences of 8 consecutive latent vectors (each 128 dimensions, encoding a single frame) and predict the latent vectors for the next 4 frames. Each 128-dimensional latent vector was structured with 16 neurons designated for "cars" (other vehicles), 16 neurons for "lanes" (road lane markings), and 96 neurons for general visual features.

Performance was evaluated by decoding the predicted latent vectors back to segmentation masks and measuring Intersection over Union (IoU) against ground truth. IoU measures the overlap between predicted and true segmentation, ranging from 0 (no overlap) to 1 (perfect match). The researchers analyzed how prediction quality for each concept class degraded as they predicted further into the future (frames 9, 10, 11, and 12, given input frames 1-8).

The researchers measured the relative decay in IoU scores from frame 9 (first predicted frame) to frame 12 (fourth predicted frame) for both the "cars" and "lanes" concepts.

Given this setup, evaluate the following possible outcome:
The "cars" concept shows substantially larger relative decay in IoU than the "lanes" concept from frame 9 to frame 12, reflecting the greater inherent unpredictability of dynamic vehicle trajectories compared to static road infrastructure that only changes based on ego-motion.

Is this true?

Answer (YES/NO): YES